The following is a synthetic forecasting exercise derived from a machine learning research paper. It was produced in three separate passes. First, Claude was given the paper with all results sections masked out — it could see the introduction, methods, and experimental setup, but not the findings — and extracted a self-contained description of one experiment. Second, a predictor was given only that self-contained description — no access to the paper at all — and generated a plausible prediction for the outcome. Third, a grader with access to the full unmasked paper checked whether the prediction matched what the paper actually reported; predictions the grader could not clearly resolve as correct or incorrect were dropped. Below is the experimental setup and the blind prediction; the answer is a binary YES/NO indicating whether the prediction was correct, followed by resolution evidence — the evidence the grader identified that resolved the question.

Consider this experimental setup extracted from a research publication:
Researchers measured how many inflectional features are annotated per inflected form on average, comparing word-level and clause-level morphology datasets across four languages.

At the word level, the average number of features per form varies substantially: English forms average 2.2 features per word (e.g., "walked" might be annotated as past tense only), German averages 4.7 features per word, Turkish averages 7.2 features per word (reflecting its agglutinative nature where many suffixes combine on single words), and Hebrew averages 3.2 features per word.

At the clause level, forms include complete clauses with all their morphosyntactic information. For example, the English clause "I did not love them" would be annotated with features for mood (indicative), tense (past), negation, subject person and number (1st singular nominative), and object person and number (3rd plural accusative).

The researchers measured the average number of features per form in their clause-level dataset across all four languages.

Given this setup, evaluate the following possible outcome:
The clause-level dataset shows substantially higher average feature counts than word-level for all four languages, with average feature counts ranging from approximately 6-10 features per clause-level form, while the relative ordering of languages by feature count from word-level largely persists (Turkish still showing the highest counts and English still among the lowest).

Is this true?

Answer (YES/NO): NO